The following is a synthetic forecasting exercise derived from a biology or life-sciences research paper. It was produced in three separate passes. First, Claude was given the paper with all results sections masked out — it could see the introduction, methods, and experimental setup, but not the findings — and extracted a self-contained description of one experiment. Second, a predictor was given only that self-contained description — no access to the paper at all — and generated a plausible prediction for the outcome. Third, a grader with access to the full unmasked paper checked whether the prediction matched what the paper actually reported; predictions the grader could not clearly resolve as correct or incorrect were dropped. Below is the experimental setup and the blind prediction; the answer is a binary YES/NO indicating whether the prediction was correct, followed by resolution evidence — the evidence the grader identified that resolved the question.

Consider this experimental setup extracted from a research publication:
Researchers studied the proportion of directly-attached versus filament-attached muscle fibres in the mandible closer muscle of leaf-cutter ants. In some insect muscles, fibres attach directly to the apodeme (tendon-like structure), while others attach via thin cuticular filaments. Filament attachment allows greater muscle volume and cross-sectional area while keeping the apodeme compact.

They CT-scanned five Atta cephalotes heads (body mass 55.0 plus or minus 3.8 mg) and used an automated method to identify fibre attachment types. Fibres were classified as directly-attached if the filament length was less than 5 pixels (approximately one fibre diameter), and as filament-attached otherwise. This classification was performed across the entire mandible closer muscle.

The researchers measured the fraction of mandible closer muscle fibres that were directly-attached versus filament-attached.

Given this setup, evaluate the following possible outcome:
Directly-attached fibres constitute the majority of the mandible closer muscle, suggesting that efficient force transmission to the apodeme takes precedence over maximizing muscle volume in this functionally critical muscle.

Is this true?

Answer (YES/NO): NO